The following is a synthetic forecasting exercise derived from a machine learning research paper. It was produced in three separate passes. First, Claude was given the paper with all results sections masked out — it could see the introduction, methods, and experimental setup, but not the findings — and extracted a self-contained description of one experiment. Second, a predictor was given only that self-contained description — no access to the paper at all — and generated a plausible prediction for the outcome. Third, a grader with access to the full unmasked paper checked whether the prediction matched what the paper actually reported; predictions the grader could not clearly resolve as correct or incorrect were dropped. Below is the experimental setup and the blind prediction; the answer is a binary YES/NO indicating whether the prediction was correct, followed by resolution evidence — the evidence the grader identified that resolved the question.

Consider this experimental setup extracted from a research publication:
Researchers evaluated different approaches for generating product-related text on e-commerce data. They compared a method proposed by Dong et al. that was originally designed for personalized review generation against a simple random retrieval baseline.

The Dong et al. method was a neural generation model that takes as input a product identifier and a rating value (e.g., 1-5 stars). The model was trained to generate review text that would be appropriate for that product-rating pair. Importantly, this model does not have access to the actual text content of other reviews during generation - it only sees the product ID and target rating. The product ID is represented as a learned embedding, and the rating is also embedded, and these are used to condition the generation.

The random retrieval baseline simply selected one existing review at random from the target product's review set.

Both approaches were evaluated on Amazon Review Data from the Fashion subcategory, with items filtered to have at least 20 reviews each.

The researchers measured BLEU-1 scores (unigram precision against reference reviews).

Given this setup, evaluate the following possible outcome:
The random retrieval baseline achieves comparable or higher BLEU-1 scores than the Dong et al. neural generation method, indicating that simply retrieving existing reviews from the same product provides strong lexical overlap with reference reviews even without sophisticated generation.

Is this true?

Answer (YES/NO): YES